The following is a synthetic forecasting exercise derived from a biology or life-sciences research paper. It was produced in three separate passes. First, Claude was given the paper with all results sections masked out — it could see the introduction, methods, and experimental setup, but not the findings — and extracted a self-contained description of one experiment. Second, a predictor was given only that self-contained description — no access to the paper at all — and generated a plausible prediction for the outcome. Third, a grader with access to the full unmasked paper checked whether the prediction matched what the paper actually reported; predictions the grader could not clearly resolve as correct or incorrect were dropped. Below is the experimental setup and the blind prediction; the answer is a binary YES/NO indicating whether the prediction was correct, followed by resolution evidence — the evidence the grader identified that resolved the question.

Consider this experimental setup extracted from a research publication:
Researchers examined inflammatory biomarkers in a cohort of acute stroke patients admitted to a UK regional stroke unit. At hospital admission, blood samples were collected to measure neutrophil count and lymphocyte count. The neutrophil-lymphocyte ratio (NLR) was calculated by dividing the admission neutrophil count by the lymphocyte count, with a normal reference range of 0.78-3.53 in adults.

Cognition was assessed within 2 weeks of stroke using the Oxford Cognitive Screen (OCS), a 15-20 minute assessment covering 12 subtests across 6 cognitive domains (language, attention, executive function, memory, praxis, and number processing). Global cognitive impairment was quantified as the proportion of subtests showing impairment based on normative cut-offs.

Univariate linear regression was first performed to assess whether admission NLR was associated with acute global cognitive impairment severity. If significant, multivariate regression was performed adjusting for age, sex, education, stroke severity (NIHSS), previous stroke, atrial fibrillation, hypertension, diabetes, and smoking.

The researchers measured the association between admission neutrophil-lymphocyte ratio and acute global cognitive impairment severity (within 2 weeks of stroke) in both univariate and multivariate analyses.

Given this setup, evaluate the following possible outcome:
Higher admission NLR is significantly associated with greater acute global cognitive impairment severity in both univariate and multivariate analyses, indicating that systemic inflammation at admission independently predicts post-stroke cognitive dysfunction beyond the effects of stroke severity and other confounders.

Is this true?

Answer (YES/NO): NO